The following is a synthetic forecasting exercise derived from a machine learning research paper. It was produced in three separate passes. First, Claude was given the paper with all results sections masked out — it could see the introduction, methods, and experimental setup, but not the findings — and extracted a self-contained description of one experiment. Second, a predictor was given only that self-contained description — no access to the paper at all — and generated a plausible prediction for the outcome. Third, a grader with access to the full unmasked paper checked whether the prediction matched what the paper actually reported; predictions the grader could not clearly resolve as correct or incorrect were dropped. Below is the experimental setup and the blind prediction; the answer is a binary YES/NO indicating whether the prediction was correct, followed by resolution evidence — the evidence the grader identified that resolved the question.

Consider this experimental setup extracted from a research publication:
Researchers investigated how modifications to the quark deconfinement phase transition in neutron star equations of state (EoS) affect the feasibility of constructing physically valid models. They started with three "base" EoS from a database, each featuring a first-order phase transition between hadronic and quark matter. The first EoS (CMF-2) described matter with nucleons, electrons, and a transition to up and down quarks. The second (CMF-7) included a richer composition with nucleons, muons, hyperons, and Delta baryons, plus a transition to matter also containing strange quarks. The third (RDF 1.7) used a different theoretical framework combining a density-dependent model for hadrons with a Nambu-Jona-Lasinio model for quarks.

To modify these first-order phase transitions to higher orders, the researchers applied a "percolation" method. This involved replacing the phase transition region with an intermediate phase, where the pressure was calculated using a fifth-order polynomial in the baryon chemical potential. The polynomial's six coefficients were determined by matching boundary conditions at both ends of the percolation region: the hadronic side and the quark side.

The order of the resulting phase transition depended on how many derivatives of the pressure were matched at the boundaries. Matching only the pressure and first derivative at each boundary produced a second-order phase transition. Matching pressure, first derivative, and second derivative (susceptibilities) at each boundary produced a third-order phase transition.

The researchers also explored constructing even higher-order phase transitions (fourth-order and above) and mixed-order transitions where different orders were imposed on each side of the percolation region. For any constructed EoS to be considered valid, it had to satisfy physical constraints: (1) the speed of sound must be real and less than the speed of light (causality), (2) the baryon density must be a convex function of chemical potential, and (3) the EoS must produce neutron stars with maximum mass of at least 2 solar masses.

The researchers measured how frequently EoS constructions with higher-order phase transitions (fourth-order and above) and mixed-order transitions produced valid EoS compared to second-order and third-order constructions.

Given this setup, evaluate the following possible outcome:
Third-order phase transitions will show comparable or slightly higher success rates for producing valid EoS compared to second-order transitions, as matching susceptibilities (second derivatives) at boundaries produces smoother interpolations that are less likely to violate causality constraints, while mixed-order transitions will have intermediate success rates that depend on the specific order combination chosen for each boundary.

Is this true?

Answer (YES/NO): NO